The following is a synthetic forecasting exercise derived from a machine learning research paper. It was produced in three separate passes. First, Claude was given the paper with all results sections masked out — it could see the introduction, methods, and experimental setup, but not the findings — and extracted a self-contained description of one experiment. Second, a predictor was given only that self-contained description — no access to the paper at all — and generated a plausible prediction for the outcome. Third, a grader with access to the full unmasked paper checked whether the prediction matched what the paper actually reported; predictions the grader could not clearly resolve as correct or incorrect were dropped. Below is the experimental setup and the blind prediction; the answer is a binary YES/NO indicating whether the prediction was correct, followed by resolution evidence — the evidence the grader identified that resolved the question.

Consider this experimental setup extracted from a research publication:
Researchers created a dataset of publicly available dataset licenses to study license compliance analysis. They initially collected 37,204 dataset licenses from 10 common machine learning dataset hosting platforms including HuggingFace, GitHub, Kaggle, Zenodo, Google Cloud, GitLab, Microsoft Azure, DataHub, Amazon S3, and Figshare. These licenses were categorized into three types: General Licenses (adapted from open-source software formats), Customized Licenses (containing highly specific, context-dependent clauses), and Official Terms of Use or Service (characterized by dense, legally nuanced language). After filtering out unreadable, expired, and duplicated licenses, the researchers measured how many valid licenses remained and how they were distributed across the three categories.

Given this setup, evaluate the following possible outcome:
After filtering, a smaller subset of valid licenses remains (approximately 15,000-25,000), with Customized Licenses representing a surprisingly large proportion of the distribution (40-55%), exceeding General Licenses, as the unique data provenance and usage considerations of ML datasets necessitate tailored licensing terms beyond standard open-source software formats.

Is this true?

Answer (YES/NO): NO